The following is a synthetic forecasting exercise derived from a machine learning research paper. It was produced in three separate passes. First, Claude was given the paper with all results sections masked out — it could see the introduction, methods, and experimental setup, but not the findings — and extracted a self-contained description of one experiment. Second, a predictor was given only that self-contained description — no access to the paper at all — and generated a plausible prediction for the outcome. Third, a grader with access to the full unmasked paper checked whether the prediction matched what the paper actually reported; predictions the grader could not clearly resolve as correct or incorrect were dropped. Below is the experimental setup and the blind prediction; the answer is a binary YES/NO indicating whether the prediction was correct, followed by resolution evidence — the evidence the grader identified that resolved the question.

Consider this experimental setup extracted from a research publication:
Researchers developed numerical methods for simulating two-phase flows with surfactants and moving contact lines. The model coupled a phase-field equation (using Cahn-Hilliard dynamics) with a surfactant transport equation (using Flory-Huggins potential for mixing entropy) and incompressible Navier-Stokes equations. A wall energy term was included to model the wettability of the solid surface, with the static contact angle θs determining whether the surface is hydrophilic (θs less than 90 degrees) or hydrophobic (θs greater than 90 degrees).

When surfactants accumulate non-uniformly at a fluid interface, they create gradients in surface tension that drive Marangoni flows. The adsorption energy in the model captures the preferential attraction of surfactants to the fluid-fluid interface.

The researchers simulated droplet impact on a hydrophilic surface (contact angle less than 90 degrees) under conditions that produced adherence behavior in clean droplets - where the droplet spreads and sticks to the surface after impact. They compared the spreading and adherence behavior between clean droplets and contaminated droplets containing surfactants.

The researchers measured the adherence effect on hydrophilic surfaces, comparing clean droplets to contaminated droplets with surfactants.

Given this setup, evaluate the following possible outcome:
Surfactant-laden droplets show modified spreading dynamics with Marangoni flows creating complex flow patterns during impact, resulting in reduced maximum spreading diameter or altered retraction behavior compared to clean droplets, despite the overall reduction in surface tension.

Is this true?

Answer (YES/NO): NO